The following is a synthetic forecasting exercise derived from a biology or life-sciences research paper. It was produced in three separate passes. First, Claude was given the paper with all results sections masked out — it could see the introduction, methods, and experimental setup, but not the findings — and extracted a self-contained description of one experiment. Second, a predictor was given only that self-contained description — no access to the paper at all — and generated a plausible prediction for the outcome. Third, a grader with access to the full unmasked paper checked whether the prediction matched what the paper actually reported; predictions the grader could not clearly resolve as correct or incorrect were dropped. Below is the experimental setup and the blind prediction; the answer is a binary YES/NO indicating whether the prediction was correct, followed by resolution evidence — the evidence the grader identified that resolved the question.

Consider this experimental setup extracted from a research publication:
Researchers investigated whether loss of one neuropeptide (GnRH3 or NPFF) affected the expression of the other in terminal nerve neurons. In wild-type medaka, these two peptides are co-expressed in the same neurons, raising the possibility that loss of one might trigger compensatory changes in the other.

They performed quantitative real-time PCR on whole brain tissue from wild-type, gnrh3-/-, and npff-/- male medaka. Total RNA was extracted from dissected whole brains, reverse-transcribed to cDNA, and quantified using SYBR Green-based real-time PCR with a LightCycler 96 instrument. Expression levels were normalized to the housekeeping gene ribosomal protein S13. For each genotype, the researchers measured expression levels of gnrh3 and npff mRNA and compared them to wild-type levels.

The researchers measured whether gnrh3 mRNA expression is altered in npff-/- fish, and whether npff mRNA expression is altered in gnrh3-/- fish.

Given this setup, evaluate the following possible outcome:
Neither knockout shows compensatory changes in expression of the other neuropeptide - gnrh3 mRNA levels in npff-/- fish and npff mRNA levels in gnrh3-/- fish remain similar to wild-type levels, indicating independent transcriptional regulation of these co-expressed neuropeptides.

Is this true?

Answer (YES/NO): NO